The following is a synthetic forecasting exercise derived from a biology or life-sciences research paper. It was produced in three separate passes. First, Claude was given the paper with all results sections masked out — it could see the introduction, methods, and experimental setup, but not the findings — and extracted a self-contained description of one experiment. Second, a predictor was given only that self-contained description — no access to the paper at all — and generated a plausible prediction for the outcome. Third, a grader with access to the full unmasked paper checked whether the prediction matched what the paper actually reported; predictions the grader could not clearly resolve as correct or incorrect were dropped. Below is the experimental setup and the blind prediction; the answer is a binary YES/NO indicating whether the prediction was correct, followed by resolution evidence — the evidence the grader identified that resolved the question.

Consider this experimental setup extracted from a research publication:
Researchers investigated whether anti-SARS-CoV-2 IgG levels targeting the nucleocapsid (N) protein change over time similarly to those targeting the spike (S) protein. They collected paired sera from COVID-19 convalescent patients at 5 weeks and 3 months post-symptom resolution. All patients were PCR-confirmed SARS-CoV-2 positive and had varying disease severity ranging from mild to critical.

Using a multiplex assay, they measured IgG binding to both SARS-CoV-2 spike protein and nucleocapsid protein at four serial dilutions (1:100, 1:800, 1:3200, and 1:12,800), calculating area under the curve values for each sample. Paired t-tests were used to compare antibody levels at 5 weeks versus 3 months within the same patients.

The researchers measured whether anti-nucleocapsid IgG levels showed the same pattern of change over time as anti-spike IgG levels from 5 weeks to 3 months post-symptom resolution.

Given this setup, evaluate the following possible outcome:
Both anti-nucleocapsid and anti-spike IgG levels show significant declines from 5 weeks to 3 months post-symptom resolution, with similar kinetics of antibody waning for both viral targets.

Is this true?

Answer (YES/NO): NO